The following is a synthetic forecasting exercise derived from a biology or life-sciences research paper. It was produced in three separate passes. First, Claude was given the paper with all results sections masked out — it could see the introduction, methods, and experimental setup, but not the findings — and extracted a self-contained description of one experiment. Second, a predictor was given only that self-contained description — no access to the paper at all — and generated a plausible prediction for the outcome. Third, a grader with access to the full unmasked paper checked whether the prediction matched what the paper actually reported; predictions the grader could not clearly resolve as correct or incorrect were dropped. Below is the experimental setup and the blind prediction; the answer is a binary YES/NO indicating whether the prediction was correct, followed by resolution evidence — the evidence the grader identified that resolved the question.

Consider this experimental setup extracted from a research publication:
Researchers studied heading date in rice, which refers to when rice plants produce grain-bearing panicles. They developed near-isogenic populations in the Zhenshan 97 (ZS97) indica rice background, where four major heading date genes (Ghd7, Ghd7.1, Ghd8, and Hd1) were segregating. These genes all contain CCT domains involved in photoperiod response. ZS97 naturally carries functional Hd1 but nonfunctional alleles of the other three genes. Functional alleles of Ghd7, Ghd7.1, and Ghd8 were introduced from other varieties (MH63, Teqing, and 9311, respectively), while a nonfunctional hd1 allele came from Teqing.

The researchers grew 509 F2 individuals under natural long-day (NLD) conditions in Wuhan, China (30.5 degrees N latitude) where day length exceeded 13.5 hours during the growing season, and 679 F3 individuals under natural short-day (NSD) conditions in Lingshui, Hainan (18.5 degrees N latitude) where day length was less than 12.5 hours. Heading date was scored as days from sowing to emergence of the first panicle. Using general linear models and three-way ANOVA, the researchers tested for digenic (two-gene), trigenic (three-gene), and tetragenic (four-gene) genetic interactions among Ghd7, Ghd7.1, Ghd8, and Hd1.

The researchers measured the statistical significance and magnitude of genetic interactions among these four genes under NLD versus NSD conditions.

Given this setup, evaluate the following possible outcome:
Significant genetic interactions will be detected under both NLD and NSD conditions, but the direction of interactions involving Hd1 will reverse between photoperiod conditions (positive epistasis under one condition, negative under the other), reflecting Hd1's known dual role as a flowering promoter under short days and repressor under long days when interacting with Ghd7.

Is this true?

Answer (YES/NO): NO